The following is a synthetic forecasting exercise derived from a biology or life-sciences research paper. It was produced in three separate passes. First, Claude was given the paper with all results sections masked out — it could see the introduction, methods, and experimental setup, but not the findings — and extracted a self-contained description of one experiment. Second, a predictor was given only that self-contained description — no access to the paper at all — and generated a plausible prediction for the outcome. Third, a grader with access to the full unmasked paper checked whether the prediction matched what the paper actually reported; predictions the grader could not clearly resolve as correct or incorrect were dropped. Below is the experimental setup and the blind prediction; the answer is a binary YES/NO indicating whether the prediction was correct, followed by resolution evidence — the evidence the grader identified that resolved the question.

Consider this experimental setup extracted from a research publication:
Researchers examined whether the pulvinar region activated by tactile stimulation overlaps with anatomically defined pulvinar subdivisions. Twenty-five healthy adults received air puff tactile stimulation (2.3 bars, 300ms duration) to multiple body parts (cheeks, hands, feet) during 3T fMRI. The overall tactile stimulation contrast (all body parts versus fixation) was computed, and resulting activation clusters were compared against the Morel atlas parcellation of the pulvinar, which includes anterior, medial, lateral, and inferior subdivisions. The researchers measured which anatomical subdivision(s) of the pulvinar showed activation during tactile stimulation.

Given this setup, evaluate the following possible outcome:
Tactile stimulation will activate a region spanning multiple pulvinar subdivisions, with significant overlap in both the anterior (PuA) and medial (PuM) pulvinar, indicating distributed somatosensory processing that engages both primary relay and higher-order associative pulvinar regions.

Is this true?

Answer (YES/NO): NO